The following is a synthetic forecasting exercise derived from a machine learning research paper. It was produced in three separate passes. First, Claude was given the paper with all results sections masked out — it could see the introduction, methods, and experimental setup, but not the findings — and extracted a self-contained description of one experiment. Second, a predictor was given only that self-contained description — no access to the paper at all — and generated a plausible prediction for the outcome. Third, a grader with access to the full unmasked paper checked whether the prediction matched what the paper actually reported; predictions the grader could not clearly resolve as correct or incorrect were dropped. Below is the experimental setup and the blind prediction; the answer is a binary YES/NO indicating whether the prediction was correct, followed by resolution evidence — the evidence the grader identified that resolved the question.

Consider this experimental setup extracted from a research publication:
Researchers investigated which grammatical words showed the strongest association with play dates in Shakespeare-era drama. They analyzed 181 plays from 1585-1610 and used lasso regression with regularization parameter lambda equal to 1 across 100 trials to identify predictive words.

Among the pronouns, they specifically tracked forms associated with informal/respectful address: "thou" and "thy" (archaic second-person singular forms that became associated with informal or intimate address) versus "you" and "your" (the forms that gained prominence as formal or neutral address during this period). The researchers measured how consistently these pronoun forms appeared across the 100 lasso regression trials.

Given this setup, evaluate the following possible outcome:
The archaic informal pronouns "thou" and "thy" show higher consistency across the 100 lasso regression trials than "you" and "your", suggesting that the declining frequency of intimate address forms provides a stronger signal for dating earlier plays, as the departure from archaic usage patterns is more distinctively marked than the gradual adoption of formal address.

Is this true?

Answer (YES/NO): NO